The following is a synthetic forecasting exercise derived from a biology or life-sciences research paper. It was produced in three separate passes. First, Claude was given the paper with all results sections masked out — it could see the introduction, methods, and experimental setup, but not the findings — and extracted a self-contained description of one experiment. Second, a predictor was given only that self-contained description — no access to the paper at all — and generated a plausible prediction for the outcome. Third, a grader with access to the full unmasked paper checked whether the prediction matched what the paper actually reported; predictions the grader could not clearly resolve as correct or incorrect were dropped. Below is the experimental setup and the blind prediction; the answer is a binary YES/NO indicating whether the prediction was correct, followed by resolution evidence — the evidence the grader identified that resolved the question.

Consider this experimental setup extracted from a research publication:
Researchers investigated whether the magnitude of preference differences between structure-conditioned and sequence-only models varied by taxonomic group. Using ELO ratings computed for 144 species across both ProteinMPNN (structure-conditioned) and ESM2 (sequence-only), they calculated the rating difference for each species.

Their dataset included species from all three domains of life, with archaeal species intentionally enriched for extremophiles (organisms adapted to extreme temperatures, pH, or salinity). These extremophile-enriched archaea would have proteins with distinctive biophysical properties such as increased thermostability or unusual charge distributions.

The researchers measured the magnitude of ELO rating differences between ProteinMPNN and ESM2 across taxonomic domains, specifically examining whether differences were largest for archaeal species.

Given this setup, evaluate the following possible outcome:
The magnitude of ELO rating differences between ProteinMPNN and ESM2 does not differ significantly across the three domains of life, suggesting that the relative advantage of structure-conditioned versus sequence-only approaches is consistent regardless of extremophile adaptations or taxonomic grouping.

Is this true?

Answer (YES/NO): NO